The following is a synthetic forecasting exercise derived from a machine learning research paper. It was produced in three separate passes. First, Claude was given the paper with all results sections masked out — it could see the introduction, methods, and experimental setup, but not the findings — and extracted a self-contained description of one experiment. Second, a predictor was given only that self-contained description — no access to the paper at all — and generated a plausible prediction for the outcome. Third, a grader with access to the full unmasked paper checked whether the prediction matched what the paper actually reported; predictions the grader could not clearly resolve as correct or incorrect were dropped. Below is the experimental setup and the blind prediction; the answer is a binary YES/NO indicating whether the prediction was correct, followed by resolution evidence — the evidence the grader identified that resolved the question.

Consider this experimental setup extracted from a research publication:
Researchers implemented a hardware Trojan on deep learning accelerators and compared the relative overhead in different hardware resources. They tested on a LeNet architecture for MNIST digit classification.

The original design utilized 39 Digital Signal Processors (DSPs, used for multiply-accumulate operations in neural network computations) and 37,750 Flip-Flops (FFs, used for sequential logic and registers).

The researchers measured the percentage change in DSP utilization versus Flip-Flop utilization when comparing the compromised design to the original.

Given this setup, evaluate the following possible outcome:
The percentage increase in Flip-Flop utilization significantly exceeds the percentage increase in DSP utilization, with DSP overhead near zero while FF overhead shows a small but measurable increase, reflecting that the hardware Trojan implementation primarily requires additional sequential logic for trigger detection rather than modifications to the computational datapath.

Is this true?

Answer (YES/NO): YES